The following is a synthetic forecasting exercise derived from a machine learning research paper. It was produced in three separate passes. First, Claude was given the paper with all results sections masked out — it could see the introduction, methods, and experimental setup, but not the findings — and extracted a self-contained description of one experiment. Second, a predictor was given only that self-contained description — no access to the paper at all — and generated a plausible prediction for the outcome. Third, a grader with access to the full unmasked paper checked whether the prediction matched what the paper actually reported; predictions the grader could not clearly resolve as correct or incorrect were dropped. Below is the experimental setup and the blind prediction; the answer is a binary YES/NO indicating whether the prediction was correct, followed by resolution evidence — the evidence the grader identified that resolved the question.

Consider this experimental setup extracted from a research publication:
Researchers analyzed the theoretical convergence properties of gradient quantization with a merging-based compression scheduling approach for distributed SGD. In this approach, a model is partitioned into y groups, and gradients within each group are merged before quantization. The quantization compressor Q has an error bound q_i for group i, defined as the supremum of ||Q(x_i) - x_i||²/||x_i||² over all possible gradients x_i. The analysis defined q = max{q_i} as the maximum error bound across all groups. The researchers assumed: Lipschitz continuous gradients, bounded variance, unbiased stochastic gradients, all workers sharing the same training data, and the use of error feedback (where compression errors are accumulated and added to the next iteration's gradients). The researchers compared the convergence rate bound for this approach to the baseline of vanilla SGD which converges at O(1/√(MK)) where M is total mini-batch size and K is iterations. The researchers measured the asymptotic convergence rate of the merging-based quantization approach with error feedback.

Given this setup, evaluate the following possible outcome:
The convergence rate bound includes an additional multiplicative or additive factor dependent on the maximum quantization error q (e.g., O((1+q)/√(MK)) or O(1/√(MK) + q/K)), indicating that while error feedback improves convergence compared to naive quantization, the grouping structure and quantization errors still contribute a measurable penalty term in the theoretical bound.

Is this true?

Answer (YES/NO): YES